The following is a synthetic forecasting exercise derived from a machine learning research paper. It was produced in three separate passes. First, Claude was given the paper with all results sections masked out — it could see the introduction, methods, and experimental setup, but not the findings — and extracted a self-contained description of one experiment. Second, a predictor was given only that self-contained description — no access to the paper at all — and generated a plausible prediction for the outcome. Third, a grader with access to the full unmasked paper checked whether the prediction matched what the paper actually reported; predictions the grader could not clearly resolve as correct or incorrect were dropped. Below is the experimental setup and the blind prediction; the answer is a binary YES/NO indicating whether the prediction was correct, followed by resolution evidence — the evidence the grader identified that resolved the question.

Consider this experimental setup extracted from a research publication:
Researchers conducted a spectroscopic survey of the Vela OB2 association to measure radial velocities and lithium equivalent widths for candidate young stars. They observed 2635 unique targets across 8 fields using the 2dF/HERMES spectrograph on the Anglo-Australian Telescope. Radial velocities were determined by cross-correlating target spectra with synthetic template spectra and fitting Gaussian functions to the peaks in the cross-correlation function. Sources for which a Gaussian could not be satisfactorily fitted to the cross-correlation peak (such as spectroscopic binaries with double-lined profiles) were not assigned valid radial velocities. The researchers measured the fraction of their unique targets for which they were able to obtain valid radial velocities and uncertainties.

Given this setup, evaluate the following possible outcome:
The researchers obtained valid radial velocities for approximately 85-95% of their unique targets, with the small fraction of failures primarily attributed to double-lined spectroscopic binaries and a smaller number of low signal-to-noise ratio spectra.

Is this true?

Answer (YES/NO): NO